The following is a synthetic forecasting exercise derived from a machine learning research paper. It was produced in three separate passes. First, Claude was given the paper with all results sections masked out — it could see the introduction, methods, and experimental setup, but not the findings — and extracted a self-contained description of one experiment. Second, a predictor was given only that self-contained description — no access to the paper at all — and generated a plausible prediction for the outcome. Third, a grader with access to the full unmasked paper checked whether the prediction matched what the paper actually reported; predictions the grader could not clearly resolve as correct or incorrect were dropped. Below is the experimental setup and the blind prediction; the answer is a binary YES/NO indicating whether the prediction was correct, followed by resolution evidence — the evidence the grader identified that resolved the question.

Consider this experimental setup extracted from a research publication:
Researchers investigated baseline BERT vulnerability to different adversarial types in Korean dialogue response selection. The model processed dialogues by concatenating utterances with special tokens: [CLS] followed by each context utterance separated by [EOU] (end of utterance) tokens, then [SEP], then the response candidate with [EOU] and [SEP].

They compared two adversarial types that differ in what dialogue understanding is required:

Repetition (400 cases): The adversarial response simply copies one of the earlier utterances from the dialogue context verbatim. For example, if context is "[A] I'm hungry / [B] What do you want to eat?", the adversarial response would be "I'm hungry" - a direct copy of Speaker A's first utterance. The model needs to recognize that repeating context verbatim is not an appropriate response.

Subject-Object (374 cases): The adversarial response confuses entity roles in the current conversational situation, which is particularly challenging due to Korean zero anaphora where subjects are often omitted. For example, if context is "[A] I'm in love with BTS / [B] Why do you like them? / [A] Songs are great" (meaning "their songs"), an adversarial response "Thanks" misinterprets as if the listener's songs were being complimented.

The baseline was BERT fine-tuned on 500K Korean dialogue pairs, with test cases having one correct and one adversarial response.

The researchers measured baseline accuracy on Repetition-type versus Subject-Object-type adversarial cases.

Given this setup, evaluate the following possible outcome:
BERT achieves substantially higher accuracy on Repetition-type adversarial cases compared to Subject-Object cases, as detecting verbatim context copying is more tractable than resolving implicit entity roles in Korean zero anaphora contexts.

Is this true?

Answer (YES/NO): NO